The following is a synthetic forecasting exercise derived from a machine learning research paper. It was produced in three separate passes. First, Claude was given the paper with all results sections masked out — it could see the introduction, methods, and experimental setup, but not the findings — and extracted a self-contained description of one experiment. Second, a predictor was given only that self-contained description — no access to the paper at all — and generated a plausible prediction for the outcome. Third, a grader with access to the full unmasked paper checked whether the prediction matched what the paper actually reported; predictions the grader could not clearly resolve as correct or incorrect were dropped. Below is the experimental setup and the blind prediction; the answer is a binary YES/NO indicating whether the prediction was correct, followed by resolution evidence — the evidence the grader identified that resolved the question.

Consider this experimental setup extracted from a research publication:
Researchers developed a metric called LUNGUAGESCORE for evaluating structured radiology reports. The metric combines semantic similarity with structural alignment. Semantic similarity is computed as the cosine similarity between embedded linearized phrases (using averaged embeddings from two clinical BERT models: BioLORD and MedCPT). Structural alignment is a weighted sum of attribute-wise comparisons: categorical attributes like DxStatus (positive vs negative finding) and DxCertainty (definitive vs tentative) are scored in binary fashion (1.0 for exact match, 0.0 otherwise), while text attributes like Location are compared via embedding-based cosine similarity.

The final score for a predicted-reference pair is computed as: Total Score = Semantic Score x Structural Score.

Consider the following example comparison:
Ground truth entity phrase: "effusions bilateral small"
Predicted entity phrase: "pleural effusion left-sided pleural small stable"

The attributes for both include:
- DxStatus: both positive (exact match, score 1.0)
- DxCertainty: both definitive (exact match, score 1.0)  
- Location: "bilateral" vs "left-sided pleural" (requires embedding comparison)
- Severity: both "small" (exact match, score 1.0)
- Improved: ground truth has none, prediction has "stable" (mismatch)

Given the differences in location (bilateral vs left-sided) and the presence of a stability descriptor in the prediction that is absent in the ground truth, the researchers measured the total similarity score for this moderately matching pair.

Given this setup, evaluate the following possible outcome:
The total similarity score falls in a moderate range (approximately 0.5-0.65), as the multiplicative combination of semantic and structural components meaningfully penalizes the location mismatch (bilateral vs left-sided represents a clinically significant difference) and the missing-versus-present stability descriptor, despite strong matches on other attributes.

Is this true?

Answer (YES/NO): YES